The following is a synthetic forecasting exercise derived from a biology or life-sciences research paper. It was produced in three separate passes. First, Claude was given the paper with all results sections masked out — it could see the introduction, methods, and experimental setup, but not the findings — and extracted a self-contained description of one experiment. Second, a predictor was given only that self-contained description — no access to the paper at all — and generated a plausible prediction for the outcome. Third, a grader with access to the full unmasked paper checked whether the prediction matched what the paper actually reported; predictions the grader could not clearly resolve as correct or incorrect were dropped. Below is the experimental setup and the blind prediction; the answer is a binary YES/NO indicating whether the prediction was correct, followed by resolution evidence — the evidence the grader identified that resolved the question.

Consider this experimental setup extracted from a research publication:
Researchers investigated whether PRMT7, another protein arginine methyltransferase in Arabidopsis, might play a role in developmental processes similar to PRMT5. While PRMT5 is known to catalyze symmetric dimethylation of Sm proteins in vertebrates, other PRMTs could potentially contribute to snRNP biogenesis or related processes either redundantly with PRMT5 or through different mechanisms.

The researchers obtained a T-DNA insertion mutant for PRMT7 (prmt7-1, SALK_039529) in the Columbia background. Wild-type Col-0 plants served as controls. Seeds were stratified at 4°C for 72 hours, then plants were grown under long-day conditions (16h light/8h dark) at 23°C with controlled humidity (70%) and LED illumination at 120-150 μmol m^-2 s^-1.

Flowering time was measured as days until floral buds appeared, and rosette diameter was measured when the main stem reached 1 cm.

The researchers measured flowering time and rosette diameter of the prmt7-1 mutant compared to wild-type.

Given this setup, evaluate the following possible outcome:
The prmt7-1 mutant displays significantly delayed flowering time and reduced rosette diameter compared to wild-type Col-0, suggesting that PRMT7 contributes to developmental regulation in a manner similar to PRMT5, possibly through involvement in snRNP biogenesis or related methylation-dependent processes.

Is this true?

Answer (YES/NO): NO